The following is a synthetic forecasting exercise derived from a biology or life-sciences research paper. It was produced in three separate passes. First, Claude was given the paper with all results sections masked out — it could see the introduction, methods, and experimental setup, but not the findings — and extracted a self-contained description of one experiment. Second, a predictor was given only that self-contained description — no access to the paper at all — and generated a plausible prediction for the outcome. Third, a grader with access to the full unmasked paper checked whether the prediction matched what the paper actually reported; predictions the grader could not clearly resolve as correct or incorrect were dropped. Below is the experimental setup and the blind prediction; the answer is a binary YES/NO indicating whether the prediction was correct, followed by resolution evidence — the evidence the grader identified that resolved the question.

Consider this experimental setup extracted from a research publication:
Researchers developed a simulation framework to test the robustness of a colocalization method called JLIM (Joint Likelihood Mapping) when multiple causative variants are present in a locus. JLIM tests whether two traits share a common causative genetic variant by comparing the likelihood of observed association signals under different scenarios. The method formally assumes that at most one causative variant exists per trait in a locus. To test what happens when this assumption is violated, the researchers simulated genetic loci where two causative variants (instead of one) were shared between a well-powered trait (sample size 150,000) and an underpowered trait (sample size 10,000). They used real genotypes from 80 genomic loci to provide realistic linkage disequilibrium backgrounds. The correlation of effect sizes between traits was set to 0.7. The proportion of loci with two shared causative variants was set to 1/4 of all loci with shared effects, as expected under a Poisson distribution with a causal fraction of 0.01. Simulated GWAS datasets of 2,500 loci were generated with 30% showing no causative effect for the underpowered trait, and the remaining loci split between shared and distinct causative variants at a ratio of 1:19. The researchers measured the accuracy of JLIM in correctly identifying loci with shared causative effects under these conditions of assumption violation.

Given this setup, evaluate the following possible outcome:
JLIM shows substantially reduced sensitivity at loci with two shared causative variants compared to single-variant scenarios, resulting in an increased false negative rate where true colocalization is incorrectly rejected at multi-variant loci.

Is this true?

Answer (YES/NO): NO